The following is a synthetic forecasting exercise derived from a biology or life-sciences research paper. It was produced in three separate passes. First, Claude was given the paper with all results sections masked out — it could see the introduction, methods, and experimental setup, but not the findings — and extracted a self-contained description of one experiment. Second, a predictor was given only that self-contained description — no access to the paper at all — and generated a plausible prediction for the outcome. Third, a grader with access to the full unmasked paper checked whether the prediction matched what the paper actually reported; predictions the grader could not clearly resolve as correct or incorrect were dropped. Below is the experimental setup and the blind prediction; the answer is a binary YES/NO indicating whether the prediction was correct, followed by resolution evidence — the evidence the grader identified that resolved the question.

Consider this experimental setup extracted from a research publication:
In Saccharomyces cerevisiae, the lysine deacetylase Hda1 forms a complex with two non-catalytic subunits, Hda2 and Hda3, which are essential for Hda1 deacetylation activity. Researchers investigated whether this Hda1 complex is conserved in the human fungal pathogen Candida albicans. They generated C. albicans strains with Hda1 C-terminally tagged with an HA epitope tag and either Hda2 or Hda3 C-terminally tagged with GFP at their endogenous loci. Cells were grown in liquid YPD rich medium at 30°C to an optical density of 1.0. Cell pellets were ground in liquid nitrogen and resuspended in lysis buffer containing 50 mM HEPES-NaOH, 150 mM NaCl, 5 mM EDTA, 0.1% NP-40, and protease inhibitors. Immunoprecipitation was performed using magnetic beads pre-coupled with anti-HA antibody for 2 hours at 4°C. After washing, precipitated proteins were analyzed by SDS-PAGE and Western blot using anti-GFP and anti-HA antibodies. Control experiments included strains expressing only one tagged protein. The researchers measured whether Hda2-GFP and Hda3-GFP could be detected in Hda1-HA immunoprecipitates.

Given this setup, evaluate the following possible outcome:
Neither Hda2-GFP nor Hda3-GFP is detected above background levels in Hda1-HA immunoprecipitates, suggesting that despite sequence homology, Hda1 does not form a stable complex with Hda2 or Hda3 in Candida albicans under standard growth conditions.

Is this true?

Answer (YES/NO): NO